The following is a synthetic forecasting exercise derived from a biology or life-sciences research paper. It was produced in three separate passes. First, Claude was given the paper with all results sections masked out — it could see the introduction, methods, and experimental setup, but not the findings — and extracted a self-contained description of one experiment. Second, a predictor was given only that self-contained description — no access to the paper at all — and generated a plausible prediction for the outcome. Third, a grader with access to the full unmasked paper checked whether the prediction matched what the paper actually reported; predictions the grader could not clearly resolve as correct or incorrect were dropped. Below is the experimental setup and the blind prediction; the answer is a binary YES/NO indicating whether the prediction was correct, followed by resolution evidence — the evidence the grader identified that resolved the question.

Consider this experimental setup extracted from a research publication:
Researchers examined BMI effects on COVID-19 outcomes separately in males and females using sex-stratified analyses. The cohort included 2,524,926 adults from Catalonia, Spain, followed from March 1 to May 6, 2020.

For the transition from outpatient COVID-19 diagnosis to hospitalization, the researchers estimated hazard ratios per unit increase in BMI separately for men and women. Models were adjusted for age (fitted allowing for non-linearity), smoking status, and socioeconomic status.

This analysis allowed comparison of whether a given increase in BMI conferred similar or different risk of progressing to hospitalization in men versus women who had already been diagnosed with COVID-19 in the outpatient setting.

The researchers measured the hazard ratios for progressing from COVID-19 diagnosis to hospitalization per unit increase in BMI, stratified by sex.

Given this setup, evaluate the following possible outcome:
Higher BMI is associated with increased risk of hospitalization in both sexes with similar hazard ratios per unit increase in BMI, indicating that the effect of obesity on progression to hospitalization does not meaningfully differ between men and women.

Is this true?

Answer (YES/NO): YES